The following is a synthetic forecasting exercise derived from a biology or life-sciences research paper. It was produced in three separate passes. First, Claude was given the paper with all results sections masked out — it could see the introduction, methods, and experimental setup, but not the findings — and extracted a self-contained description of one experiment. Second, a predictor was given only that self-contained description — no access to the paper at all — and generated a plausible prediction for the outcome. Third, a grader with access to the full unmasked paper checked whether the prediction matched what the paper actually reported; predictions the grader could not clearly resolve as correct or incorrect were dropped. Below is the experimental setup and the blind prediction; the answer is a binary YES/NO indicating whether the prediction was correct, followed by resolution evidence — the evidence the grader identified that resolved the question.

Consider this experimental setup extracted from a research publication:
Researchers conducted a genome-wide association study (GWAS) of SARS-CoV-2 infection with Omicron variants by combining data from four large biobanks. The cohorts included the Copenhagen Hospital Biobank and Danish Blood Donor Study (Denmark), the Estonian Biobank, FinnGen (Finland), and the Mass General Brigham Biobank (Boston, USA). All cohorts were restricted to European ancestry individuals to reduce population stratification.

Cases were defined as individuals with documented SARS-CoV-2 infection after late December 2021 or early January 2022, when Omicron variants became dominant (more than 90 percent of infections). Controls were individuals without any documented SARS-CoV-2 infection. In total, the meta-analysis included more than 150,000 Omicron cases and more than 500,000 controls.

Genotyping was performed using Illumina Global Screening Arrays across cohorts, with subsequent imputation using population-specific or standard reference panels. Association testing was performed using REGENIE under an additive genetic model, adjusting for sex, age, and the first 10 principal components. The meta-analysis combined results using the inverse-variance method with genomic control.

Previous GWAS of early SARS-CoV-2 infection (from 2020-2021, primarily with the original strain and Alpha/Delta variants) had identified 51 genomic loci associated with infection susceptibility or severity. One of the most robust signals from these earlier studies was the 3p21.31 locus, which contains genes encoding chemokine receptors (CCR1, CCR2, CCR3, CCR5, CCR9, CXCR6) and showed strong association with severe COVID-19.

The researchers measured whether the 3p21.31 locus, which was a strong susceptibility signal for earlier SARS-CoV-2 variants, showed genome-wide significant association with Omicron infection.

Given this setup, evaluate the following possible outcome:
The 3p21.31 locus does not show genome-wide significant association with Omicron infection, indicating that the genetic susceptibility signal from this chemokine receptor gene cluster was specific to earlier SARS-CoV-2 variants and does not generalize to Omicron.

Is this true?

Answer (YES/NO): NO